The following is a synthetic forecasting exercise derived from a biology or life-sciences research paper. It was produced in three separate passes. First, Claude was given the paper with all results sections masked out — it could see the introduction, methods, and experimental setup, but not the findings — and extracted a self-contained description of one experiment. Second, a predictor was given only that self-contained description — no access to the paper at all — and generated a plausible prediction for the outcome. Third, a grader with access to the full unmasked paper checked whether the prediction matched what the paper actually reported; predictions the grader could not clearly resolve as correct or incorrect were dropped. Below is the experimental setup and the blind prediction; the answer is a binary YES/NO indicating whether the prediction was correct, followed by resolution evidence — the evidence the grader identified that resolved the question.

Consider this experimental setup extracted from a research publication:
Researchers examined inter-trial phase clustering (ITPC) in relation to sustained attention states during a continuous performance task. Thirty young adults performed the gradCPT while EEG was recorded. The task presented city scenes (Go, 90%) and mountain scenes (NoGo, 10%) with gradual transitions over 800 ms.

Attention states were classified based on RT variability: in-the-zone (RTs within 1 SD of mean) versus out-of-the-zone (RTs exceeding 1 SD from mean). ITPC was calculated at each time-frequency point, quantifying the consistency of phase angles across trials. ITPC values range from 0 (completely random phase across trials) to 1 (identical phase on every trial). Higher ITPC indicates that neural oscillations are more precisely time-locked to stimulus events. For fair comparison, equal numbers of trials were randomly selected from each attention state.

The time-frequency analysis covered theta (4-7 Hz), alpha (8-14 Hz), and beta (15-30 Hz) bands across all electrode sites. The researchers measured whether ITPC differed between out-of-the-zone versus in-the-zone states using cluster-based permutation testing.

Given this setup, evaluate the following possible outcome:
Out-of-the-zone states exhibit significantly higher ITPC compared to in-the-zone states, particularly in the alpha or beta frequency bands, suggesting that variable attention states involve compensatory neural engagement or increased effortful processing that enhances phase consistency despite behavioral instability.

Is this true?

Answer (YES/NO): NO